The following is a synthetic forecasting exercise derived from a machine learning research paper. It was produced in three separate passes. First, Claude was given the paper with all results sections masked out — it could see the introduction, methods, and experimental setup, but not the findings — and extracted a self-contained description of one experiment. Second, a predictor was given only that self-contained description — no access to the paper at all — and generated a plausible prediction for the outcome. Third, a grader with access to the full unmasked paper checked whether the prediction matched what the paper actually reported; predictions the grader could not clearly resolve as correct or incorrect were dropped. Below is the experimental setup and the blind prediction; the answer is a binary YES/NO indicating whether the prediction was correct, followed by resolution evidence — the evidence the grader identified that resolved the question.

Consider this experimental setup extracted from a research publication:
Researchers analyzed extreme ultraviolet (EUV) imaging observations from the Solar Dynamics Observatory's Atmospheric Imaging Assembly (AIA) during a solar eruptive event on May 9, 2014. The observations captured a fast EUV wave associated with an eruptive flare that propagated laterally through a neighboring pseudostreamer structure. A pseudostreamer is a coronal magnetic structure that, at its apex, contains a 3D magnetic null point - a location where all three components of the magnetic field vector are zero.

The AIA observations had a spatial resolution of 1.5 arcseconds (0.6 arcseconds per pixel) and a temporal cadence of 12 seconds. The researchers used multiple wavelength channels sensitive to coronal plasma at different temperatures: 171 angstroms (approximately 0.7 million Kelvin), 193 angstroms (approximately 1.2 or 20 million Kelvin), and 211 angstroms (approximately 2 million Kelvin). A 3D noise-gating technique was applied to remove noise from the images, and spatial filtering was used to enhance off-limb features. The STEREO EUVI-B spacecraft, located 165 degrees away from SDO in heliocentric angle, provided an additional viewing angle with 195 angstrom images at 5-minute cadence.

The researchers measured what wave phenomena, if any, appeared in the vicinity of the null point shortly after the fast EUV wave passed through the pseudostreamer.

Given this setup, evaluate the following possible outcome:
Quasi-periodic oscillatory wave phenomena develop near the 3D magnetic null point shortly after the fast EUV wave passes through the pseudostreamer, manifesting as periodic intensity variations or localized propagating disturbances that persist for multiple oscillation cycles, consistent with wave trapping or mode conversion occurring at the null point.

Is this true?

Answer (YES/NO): YES